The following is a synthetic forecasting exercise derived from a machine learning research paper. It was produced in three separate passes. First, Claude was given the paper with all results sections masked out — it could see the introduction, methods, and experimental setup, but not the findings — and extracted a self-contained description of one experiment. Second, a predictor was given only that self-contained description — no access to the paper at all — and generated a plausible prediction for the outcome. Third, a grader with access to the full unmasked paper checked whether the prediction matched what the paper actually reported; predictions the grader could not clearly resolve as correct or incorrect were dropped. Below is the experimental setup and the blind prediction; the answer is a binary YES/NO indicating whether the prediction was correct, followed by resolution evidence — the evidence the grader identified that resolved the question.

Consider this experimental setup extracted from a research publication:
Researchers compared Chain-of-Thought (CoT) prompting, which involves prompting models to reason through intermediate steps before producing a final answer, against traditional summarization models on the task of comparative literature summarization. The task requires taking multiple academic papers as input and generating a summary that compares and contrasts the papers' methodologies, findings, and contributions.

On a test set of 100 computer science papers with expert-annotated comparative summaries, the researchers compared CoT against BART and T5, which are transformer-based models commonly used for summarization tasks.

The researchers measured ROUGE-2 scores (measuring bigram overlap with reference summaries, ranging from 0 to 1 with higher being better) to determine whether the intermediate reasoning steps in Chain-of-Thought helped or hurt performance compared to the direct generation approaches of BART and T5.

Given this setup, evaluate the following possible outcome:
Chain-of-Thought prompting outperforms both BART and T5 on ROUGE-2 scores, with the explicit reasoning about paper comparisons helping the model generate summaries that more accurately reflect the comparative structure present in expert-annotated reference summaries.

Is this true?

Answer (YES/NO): NO